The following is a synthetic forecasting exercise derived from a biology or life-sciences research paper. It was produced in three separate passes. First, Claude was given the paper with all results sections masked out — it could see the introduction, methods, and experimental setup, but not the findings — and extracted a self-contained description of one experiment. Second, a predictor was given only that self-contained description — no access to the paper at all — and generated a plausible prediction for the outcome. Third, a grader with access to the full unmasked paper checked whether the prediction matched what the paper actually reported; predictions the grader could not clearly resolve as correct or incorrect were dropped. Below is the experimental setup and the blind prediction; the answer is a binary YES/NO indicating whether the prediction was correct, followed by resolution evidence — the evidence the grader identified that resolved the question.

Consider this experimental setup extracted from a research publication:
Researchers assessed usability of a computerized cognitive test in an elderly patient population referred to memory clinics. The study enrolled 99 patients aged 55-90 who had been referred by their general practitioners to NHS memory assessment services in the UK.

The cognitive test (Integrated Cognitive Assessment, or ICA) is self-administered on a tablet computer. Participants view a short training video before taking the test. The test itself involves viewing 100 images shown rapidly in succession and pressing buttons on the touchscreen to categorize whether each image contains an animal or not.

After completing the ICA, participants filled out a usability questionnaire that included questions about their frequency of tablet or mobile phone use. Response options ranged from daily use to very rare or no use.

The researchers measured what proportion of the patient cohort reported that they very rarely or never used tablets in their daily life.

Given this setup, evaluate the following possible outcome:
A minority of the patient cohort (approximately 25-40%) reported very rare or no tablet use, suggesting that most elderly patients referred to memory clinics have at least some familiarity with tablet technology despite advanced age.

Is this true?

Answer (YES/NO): NO